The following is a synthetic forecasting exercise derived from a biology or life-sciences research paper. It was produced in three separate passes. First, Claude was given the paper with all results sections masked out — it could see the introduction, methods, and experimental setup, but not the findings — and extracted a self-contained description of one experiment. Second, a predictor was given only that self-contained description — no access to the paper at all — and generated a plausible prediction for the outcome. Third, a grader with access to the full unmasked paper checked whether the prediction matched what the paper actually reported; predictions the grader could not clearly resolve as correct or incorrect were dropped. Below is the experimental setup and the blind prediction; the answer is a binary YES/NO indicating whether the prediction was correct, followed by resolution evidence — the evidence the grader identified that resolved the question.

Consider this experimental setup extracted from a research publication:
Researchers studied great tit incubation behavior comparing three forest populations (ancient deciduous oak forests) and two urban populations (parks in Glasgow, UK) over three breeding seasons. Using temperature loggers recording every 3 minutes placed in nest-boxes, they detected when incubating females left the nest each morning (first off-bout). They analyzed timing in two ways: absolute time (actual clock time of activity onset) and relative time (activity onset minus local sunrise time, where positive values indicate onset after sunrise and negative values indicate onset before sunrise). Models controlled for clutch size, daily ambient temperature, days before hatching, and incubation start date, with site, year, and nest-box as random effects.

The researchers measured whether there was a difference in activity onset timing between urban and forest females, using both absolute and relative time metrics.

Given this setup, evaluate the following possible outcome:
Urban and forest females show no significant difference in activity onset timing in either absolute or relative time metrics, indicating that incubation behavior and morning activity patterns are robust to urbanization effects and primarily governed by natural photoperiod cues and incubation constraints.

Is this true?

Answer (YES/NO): NO